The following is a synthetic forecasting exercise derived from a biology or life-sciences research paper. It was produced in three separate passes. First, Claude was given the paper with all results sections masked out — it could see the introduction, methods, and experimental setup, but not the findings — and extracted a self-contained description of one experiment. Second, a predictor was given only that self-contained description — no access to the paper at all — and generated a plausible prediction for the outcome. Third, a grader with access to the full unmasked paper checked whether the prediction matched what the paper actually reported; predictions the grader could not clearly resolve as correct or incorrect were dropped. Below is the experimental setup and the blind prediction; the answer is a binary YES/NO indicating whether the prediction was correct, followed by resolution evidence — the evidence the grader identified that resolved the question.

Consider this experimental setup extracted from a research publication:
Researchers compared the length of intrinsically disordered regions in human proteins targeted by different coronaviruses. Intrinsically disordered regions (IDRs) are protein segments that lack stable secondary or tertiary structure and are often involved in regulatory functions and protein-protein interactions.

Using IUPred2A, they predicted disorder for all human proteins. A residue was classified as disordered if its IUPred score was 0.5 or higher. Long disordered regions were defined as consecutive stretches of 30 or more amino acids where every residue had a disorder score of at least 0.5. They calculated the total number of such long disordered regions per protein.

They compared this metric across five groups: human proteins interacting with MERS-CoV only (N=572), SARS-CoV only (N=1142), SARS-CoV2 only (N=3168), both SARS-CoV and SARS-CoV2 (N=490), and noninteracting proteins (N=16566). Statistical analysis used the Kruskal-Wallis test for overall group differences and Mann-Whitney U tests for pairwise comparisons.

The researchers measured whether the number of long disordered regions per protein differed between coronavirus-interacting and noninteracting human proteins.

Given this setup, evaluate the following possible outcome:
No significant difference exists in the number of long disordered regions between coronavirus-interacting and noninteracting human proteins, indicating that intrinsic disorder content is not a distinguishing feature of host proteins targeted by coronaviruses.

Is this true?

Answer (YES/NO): NO